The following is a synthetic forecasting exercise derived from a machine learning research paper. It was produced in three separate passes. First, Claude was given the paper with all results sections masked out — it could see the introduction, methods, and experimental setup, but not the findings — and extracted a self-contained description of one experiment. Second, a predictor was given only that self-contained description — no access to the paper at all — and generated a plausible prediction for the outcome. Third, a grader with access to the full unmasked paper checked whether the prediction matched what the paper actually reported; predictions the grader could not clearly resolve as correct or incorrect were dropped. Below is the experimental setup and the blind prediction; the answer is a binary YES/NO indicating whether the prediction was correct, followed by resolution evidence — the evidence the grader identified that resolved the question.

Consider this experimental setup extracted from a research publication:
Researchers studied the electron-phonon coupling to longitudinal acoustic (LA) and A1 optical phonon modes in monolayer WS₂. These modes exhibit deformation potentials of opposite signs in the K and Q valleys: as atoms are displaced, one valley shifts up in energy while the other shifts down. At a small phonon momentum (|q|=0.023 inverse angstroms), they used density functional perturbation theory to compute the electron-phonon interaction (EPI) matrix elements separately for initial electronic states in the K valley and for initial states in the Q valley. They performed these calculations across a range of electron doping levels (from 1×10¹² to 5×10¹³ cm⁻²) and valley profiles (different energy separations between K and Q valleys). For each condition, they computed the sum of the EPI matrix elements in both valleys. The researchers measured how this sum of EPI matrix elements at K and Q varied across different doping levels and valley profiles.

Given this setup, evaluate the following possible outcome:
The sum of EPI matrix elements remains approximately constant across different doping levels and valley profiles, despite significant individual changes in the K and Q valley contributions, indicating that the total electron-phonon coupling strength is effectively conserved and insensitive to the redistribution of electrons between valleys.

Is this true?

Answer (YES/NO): YES